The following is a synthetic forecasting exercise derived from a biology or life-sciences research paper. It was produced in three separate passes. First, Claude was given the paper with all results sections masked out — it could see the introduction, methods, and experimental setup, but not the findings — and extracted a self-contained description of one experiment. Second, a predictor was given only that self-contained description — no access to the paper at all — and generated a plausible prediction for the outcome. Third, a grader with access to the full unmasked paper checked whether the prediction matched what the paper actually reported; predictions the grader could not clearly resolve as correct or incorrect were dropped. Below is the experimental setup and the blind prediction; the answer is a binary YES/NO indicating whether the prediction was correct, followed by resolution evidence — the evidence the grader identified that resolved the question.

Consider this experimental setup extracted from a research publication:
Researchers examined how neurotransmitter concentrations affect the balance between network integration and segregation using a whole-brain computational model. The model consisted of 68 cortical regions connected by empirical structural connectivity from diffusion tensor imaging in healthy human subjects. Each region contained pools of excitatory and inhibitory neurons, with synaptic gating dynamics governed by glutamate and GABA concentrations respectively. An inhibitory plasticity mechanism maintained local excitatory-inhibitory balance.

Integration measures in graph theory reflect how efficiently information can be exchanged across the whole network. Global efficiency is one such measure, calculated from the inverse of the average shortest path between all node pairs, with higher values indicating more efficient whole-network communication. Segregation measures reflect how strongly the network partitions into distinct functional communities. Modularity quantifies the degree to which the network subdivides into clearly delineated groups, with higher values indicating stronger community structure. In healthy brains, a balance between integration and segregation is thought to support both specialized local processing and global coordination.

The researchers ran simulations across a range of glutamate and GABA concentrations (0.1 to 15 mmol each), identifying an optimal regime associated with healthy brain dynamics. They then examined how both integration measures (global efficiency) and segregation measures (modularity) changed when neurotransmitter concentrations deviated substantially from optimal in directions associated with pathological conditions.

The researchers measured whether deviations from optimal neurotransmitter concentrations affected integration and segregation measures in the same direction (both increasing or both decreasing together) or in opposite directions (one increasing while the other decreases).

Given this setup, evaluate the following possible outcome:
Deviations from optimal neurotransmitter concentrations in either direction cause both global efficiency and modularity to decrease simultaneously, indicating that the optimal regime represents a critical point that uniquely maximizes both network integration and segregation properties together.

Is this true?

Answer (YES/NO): NO